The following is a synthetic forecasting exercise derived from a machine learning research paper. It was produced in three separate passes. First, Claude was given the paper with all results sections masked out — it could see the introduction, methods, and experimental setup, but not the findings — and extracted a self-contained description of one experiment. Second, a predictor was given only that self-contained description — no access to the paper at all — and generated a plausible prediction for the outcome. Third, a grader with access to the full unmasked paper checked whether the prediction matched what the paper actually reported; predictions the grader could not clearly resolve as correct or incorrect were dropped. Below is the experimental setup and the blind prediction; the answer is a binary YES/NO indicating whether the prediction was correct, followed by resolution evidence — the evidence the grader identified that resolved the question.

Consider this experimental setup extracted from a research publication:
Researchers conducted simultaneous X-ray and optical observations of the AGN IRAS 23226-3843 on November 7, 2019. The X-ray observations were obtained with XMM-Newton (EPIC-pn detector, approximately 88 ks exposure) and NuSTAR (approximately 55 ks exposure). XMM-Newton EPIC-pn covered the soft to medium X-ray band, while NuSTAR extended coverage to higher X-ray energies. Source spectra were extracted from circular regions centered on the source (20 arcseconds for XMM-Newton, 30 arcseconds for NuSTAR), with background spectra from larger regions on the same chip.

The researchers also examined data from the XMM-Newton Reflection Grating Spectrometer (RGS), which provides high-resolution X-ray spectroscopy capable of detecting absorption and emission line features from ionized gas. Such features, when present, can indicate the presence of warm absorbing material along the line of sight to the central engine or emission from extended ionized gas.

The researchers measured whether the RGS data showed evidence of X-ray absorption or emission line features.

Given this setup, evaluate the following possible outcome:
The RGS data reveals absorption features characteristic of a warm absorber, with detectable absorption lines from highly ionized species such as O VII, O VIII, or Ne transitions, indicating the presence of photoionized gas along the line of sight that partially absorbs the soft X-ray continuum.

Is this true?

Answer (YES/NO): NO